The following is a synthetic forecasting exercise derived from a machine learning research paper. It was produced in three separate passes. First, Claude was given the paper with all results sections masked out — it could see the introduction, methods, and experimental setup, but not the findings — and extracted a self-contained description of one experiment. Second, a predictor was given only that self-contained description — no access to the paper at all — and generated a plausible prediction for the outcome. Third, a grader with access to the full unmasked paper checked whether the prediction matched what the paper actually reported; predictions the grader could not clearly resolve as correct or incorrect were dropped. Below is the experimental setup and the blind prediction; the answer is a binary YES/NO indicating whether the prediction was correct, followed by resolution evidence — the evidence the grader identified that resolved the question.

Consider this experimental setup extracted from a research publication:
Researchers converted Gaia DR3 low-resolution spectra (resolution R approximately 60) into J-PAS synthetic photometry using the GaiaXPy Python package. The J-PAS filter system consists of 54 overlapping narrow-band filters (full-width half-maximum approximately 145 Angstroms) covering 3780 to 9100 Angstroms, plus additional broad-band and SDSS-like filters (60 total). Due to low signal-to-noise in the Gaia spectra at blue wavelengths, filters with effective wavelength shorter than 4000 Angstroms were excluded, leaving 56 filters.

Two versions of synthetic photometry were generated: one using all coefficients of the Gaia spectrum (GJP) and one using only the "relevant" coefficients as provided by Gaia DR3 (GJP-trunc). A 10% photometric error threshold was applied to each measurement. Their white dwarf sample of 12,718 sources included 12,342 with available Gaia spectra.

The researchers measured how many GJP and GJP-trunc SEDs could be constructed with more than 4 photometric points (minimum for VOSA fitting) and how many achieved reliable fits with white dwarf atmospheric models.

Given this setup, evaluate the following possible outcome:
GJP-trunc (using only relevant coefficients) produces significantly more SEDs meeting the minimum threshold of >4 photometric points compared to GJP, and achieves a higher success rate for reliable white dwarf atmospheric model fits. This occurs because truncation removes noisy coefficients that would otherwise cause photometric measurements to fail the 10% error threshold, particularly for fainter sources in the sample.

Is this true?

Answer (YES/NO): NO